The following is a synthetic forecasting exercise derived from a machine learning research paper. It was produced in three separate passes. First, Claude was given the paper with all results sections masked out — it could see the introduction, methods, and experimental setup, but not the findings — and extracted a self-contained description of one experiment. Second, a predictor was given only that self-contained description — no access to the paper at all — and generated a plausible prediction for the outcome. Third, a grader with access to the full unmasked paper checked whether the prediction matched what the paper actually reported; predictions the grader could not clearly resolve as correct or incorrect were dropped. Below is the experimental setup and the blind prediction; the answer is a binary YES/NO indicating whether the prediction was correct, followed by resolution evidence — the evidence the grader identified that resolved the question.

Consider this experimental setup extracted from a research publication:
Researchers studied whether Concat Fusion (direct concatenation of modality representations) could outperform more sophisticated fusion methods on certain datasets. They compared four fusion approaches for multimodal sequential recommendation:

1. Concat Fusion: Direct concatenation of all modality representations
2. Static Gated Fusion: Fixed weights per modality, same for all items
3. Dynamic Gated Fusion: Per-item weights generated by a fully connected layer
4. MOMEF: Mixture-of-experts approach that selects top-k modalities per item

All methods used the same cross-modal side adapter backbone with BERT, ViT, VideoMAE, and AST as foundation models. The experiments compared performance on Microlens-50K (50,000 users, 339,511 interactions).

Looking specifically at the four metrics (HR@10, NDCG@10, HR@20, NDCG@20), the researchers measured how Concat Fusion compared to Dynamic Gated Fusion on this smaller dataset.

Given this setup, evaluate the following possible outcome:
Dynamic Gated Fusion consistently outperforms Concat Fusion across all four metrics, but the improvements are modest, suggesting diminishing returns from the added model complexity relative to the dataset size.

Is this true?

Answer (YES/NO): NO